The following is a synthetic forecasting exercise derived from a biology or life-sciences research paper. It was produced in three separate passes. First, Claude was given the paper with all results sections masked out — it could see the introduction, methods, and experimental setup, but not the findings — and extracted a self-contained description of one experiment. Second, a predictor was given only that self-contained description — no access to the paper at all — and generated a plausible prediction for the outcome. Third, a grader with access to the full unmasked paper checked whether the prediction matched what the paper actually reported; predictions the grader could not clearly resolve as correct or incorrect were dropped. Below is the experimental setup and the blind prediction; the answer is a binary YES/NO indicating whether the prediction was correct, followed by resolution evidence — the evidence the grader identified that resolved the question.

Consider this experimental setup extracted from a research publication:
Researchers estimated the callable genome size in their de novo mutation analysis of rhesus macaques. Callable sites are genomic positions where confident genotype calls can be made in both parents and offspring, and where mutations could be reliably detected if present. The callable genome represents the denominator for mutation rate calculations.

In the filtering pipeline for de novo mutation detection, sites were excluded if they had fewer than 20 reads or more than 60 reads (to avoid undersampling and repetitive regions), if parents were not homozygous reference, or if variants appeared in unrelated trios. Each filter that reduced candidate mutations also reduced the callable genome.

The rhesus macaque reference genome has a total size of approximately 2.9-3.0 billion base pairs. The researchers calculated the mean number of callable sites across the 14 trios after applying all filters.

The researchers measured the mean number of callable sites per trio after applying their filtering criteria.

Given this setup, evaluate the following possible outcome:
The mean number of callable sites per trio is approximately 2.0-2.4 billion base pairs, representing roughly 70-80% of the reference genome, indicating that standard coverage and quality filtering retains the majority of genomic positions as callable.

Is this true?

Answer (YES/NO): NO